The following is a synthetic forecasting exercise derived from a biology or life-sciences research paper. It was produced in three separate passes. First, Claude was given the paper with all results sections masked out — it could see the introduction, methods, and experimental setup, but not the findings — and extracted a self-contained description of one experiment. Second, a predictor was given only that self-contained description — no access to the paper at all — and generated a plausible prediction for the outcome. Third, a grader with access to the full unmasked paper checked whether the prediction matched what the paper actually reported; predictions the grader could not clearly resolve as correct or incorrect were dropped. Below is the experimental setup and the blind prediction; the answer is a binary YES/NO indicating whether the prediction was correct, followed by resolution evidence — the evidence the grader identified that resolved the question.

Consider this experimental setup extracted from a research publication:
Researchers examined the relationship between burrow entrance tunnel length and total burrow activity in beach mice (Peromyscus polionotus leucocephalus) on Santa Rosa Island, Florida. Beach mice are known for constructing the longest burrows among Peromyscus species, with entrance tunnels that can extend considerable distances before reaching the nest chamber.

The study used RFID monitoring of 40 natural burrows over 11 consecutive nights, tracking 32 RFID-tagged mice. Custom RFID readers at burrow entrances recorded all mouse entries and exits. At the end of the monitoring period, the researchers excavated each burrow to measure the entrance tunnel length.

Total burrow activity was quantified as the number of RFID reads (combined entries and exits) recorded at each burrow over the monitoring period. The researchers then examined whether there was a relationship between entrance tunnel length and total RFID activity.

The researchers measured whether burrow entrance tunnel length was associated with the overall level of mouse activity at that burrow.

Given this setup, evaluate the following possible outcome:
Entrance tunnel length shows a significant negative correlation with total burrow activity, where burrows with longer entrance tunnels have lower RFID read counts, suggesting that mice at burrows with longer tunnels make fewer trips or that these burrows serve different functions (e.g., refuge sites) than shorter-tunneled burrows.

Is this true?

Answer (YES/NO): NO